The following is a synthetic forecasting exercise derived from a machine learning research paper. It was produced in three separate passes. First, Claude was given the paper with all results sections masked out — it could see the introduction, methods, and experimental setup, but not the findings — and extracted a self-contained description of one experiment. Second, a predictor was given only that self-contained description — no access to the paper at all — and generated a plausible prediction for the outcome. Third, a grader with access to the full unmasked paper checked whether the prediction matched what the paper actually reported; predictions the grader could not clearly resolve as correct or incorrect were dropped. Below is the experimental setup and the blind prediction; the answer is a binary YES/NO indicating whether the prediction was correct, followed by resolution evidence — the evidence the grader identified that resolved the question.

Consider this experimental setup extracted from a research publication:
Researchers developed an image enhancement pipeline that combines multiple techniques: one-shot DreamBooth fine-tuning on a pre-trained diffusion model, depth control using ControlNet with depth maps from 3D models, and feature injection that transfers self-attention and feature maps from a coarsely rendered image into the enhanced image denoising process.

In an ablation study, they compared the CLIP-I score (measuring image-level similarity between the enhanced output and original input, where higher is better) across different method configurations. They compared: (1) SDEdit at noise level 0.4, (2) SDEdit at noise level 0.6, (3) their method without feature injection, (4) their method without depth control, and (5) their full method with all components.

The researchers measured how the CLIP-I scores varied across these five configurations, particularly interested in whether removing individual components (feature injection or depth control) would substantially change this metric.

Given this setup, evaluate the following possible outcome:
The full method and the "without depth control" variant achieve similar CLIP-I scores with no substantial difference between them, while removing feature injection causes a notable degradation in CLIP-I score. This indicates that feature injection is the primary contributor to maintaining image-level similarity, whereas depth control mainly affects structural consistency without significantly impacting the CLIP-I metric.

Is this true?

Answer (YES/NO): NO